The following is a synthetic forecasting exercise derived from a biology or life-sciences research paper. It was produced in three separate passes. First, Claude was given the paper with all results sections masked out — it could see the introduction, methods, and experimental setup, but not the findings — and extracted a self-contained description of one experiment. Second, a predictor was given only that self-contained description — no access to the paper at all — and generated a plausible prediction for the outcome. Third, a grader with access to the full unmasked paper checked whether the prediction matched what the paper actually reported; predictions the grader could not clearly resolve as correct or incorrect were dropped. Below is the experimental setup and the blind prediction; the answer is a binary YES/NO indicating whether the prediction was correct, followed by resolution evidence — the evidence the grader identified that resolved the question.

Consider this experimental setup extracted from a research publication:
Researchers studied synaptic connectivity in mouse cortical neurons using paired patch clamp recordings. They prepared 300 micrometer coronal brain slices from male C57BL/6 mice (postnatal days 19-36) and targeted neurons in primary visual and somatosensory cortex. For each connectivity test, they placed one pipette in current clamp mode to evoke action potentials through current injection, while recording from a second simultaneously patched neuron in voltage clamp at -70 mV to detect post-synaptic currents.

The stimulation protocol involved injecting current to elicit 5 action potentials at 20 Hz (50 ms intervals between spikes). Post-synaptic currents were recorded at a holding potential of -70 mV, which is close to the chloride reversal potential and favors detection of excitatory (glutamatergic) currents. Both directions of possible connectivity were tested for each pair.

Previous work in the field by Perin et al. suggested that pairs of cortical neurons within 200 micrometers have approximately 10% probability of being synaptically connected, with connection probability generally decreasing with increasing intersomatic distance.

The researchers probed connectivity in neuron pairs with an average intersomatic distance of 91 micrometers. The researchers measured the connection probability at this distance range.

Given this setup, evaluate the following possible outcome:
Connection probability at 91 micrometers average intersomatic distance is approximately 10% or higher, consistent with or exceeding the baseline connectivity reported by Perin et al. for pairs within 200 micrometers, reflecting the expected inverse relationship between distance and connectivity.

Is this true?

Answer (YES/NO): NO